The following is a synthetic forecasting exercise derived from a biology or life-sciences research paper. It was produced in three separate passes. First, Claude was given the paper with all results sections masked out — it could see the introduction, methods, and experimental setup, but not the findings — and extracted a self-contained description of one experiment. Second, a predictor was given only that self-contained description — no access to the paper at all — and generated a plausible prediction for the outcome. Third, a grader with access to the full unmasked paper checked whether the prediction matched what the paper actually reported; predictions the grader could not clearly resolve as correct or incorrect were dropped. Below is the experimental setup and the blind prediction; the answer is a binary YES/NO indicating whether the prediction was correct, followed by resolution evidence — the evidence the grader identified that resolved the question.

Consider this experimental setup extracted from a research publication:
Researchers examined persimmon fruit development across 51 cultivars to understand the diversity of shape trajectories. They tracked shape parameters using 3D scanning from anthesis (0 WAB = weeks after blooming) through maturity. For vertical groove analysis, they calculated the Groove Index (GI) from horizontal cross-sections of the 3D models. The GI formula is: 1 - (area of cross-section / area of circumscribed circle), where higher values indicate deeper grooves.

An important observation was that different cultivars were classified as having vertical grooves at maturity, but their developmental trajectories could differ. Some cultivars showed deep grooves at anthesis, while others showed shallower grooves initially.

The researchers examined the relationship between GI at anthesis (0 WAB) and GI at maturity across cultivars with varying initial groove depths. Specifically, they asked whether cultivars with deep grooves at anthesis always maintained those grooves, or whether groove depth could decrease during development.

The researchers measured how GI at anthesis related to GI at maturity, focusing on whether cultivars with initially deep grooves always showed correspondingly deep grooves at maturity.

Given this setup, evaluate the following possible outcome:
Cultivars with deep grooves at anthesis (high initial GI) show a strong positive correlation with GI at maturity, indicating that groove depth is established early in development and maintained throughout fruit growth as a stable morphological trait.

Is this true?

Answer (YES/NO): NO